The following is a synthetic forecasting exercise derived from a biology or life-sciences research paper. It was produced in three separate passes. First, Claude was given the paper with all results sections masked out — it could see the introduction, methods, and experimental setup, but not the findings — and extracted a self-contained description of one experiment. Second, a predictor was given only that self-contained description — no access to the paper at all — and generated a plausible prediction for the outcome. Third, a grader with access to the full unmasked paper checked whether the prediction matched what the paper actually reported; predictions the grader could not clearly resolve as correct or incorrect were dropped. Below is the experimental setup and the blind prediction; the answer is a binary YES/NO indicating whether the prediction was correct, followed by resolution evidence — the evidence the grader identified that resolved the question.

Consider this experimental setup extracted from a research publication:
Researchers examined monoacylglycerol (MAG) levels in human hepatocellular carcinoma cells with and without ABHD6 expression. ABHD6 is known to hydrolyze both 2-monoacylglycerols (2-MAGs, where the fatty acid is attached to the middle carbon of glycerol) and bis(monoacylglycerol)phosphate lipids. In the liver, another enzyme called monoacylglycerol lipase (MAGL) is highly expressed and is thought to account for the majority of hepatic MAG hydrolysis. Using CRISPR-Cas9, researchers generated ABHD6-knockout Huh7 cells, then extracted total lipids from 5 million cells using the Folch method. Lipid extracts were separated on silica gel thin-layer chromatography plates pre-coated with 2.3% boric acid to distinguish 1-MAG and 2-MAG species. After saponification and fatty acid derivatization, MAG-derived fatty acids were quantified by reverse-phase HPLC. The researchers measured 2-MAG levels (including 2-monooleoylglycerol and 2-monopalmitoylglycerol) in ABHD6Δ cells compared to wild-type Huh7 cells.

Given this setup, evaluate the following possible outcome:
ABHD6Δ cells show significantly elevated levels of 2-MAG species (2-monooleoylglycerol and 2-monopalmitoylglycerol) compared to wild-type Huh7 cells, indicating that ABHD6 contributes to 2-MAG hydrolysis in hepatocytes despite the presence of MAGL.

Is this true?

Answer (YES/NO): NO